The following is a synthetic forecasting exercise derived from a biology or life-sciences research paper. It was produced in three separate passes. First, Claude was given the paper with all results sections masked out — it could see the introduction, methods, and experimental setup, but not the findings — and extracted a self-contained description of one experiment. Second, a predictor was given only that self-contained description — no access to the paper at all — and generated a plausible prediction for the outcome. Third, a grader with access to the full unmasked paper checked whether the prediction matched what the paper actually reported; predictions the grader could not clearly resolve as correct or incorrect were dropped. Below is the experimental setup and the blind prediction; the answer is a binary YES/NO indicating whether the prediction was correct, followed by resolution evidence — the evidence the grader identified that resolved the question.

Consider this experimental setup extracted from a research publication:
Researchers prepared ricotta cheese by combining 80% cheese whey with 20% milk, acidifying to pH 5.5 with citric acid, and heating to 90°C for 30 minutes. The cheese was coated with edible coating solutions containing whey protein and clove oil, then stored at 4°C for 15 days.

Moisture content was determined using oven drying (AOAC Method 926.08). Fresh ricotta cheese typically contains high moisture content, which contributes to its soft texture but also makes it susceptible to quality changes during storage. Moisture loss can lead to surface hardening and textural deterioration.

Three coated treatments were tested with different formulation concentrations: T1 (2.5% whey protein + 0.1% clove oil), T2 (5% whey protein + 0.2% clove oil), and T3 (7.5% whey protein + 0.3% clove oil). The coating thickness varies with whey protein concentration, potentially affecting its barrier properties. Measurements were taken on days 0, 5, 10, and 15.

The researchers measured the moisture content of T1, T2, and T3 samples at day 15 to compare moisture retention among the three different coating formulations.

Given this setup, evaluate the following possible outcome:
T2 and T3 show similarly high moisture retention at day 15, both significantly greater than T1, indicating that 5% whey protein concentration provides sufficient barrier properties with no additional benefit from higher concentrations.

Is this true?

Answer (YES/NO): NO